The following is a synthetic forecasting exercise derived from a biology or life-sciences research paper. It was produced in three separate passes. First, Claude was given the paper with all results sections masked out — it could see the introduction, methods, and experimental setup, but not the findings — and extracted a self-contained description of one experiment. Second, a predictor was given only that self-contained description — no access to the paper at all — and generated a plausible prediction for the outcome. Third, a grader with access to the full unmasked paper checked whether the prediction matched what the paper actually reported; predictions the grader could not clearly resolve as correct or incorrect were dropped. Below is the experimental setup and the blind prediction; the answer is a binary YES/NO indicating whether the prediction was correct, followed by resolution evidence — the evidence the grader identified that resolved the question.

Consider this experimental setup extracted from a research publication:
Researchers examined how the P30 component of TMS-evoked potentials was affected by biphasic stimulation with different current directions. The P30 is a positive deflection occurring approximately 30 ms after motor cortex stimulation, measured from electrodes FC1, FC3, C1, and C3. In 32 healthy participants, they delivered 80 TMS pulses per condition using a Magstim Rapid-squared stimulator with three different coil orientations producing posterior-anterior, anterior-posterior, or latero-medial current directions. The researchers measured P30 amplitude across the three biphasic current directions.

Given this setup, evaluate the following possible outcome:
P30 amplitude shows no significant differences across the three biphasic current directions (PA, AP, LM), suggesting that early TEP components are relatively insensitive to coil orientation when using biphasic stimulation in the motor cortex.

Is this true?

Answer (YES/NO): NO